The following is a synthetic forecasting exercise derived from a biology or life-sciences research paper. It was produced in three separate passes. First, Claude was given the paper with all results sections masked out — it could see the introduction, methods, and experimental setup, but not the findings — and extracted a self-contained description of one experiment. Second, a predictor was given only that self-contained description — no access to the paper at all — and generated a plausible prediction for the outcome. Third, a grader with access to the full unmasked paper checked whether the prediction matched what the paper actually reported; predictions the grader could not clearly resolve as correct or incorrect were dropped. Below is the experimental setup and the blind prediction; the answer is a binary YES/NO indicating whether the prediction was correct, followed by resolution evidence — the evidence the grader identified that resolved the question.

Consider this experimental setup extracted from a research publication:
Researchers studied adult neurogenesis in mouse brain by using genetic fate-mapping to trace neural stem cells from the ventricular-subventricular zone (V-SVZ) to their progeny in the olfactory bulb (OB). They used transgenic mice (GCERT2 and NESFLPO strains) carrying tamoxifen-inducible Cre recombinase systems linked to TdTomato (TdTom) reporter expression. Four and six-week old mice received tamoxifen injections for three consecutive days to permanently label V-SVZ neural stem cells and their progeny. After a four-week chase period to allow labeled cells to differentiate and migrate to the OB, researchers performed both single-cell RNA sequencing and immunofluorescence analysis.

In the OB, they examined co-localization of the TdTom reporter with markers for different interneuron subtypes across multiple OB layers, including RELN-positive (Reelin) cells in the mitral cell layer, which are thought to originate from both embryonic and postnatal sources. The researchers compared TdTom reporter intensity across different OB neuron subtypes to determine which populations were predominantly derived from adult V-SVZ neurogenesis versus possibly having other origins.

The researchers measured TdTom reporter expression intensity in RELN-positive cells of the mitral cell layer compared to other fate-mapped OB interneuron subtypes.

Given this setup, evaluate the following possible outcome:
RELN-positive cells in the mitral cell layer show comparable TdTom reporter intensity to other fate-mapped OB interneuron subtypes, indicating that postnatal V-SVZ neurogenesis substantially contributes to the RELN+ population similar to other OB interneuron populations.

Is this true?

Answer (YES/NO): NO